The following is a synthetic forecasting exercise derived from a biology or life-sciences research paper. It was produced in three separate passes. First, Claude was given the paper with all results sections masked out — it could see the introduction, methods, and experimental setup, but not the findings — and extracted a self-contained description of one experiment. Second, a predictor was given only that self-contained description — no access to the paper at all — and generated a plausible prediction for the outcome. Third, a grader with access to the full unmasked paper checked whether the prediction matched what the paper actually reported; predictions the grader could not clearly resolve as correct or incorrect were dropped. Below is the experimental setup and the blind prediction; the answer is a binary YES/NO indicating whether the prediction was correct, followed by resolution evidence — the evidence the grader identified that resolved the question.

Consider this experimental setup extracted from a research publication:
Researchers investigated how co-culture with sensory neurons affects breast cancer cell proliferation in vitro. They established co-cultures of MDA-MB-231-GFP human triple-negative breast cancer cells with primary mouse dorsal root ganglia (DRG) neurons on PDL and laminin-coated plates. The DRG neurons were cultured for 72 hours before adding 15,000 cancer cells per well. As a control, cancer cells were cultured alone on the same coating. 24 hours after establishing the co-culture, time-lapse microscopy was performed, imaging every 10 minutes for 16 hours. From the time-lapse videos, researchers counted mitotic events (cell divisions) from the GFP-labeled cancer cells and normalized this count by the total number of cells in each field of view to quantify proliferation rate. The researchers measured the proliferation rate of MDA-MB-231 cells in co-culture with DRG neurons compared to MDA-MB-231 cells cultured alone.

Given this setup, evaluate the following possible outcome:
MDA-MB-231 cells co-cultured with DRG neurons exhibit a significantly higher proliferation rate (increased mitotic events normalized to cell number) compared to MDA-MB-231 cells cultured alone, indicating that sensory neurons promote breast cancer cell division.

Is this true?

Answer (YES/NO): NO